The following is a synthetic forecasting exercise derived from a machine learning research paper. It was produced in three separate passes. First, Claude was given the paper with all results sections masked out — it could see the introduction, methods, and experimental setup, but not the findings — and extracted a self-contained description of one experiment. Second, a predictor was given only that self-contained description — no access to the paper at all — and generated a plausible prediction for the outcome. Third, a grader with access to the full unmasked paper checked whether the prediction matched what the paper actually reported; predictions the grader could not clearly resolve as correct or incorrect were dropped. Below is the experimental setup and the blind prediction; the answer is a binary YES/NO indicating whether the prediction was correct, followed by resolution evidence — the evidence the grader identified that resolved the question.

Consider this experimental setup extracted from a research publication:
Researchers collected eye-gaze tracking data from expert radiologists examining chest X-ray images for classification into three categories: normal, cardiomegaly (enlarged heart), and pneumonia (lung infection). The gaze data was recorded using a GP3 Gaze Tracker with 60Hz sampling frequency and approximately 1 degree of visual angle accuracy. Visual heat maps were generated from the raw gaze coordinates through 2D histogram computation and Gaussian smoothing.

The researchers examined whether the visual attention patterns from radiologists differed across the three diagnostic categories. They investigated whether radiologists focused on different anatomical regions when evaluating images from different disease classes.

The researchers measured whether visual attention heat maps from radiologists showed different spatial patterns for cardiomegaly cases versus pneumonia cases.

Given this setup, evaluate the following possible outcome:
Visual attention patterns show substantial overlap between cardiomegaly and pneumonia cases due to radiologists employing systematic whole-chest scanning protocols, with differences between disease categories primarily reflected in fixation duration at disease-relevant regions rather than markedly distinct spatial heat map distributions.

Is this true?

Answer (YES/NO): NO